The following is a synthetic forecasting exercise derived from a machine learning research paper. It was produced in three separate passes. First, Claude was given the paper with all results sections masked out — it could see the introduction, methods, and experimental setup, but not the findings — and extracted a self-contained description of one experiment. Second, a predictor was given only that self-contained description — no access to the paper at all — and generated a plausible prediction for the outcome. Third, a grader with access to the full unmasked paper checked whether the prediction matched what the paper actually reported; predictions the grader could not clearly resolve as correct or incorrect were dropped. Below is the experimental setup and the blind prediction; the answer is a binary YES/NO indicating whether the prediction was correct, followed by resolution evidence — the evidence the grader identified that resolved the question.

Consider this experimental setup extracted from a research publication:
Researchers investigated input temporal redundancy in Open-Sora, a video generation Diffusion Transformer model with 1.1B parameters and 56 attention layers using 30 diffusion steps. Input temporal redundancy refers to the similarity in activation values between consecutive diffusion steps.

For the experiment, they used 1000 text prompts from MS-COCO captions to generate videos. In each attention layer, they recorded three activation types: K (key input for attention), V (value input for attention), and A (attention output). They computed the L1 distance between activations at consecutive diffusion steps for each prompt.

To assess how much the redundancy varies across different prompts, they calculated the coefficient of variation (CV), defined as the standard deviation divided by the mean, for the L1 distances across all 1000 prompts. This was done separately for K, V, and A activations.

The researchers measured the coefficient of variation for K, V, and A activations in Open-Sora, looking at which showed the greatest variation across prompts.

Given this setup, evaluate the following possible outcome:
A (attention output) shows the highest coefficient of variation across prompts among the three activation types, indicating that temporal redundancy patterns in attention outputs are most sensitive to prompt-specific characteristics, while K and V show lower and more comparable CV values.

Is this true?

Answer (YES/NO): YES